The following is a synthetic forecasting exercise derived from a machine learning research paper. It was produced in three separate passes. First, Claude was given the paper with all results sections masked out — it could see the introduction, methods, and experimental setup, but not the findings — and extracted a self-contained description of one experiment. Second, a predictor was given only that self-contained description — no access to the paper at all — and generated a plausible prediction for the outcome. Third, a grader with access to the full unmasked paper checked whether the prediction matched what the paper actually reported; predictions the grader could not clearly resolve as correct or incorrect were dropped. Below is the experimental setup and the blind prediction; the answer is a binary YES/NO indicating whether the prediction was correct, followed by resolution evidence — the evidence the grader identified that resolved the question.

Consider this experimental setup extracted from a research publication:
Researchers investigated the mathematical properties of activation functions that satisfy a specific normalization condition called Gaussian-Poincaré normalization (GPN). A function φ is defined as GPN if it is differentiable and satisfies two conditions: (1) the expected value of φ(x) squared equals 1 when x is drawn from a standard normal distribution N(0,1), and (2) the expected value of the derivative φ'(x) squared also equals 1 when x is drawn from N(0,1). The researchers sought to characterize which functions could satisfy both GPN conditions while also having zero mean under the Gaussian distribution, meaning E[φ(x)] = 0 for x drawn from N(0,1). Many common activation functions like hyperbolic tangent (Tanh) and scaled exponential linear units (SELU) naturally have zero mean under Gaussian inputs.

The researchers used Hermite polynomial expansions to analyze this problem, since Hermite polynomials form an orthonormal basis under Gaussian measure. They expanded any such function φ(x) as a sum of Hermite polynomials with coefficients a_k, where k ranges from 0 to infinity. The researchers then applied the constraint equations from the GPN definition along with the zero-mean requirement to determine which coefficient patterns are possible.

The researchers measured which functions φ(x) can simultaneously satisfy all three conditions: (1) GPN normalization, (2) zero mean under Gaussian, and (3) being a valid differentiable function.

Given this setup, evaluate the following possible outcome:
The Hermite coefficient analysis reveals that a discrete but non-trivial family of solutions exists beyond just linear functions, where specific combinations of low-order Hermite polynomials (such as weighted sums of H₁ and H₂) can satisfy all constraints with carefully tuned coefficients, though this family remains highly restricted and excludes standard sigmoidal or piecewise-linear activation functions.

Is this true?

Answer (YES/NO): NO